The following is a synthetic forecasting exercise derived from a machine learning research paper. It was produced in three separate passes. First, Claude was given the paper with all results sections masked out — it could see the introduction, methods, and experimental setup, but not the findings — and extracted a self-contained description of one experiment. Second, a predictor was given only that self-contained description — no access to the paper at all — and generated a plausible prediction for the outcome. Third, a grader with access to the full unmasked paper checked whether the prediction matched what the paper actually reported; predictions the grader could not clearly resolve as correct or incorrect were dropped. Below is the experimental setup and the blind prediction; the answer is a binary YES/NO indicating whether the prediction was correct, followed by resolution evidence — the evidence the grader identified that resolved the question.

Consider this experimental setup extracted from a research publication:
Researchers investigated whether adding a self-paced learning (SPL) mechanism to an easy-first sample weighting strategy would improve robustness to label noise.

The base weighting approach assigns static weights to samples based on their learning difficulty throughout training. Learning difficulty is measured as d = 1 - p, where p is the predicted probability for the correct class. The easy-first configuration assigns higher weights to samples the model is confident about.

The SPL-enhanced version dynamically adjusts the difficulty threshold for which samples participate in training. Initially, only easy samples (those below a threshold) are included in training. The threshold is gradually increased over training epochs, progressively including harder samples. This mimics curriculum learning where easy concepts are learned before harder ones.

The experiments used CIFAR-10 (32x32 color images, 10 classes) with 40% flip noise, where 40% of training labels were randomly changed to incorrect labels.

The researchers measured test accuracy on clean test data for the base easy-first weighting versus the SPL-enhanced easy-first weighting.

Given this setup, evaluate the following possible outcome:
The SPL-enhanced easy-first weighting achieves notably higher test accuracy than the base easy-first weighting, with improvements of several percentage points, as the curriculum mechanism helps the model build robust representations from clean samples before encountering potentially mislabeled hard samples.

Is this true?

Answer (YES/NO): NO